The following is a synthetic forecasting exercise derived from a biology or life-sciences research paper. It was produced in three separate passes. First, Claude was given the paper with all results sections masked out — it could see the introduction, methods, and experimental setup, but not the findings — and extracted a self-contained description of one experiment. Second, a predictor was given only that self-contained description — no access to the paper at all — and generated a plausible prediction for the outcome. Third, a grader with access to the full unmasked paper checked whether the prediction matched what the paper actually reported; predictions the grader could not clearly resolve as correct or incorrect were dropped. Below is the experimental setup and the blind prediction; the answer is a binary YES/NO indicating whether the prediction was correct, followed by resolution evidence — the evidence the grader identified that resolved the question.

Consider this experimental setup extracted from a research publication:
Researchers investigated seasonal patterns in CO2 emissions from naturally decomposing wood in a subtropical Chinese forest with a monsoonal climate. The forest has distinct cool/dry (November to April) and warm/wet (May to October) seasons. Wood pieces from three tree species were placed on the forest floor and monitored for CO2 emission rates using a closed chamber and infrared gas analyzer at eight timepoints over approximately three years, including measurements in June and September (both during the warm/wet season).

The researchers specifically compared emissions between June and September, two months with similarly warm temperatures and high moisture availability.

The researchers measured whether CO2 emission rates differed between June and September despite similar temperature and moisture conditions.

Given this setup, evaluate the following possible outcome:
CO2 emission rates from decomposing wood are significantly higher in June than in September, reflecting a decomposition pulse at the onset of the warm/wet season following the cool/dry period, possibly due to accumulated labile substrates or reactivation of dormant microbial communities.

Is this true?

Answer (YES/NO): YES